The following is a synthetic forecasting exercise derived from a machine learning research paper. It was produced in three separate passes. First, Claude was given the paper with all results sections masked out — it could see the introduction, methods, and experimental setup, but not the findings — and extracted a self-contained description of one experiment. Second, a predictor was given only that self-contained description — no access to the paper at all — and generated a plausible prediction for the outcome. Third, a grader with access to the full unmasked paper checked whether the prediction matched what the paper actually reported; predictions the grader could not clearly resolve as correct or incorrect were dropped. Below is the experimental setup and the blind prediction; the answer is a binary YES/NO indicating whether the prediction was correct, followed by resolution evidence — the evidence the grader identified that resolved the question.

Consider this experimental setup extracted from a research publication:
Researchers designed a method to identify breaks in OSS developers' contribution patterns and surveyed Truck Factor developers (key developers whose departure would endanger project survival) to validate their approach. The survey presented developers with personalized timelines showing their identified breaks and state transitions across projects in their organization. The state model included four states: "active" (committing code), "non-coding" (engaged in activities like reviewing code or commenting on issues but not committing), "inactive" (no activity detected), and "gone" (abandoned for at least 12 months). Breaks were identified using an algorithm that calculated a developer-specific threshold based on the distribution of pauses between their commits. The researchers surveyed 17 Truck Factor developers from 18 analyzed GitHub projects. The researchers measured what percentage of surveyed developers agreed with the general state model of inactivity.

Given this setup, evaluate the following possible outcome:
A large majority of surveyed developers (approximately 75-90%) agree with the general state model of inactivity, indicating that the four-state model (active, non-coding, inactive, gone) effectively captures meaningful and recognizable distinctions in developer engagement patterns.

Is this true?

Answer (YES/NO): NO